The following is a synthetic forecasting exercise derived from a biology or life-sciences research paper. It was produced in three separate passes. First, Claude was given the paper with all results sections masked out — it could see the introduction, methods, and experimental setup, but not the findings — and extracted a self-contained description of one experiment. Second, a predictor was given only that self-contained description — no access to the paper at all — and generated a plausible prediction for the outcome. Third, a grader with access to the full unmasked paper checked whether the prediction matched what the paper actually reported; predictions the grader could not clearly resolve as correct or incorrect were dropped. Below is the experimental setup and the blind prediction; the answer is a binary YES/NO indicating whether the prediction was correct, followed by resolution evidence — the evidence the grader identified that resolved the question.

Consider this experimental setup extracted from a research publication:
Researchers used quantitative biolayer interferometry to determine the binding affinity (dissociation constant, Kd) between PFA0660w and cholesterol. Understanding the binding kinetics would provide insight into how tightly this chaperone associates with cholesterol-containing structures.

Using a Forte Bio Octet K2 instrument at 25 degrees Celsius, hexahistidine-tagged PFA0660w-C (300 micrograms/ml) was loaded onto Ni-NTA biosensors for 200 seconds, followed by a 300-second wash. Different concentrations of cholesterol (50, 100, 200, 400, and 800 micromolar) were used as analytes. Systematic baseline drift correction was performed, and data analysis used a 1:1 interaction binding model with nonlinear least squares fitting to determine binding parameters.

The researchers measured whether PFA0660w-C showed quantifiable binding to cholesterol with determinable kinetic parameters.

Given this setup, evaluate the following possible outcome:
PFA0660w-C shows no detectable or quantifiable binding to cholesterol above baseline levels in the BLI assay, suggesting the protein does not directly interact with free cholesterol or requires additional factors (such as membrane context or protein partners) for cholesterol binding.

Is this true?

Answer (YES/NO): NO